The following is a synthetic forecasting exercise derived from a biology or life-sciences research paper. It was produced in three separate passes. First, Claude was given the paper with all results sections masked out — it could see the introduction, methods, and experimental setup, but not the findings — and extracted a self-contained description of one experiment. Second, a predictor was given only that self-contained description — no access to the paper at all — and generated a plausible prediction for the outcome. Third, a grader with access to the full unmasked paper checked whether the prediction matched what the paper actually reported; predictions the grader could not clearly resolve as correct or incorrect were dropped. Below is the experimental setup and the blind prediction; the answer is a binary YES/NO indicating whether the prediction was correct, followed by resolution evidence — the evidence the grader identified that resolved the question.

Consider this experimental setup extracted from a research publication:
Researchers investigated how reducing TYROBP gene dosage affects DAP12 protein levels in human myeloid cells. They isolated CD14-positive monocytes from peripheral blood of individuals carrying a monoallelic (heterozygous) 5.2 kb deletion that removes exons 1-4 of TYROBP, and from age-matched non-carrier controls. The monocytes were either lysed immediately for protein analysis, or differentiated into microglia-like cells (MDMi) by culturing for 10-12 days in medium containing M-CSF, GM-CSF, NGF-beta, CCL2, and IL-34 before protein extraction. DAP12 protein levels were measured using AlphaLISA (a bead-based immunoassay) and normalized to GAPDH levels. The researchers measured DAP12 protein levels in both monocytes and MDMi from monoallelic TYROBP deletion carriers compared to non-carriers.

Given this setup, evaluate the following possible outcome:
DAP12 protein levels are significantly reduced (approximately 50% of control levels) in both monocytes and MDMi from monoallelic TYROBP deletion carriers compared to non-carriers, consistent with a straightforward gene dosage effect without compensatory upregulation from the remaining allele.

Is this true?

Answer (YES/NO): NO